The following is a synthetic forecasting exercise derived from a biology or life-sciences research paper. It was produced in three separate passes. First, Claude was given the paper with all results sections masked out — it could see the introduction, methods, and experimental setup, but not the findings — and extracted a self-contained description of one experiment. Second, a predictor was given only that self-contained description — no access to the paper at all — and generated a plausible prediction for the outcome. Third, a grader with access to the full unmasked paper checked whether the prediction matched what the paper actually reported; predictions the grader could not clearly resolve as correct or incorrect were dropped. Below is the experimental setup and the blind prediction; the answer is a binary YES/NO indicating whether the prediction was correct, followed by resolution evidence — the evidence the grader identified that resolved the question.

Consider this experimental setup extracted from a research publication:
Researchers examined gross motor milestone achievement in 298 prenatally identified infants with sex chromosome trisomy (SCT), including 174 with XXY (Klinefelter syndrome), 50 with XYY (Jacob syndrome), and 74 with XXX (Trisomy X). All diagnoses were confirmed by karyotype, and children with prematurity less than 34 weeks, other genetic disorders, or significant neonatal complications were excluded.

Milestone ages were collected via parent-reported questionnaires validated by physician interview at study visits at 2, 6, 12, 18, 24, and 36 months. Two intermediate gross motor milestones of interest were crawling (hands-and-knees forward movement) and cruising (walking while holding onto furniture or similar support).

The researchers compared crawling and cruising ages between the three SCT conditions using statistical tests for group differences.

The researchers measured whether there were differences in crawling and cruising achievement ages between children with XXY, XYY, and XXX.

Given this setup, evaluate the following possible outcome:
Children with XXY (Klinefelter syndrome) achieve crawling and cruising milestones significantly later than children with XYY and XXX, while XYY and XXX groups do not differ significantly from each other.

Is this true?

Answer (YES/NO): NO